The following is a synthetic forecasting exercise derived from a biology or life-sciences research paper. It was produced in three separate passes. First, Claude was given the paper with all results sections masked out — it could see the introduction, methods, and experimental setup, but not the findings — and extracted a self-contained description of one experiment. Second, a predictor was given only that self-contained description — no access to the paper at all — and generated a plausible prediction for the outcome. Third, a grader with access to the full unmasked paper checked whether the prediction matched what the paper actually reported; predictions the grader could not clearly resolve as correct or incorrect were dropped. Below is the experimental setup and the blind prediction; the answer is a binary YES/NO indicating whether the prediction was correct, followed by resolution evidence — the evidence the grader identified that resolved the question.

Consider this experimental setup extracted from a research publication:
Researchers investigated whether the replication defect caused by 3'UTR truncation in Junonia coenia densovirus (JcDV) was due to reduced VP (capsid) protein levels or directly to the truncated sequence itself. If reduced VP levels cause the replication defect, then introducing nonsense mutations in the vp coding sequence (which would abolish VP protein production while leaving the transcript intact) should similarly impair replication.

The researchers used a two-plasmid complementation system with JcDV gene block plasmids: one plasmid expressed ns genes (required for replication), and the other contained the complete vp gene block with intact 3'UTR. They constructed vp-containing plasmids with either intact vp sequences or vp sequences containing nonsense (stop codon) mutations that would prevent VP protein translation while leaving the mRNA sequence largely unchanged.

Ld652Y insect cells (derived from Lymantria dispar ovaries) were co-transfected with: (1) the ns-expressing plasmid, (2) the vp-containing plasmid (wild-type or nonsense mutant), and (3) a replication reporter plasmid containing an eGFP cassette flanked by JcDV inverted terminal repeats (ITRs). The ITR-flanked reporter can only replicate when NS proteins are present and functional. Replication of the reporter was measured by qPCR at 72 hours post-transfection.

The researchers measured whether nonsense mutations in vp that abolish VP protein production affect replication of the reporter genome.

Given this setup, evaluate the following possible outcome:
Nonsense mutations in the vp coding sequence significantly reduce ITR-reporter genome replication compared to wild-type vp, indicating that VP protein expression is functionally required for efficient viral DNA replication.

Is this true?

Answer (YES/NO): YES